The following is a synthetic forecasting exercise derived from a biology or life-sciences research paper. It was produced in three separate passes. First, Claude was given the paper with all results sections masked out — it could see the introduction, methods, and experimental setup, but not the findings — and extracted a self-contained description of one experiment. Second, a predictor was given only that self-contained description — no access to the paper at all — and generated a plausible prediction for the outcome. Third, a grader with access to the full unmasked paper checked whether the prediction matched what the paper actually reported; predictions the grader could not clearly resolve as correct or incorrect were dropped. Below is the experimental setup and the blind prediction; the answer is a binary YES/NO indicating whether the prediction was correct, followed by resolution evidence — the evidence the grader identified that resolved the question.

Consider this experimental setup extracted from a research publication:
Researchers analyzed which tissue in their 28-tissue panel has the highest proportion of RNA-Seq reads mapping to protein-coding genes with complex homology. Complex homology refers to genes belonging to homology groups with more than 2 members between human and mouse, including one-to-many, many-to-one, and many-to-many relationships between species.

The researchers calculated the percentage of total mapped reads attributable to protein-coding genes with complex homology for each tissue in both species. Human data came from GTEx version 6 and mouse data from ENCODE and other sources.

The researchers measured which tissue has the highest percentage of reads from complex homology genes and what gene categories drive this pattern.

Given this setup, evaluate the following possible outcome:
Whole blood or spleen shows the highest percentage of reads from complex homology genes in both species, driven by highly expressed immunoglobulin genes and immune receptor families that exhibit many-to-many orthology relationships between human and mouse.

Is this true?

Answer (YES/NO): NO